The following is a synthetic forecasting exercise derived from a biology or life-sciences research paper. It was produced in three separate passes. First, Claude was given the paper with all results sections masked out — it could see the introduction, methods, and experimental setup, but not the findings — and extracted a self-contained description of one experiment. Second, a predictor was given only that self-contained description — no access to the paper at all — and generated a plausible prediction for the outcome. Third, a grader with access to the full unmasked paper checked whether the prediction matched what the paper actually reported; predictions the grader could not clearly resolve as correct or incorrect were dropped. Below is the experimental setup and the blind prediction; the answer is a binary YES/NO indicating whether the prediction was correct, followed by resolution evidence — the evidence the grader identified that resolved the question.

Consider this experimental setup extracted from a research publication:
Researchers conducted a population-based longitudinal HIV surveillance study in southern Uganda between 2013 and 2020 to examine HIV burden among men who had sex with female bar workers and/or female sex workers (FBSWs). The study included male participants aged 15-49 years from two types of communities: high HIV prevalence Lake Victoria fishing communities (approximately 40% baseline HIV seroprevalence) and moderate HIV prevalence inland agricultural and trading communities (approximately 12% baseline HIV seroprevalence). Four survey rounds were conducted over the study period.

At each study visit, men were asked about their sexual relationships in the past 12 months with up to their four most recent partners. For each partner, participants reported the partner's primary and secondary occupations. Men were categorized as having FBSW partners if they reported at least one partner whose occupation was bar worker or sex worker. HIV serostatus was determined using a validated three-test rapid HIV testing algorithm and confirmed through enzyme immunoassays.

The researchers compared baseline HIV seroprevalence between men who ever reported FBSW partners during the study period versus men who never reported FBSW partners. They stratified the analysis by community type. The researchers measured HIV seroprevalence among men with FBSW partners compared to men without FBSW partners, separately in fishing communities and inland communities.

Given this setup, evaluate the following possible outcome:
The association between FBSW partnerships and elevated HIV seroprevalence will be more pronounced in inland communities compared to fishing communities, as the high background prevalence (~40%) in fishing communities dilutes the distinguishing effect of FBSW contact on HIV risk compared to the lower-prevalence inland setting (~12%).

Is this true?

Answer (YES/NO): YES